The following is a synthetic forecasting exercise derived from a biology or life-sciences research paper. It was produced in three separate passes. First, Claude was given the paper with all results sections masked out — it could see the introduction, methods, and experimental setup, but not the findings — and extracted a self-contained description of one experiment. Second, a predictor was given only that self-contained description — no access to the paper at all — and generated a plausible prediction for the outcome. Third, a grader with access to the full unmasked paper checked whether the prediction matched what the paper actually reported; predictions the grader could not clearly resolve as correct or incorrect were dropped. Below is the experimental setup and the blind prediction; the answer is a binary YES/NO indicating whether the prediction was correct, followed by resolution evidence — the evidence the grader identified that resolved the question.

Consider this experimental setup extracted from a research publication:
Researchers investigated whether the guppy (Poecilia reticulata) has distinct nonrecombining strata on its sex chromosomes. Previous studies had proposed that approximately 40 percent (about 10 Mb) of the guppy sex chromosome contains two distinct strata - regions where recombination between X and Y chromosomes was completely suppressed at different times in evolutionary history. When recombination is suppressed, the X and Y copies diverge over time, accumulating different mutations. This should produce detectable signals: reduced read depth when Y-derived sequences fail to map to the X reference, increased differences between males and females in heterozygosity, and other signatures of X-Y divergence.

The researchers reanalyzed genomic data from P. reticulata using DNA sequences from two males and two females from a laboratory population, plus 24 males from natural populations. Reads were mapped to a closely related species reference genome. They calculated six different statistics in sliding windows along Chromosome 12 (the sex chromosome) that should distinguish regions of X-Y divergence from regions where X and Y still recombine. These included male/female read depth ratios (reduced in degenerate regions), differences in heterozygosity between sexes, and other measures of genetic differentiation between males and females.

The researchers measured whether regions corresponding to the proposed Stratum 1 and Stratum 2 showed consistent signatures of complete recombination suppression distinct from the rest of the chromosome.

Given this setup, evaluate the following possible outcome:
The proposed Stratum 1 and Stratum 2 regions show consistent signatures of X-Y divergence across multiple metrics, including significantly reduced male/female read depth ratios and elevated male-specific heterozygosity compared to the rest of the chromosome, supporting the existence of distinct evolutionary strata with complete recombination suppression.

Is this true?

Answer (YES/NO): NO